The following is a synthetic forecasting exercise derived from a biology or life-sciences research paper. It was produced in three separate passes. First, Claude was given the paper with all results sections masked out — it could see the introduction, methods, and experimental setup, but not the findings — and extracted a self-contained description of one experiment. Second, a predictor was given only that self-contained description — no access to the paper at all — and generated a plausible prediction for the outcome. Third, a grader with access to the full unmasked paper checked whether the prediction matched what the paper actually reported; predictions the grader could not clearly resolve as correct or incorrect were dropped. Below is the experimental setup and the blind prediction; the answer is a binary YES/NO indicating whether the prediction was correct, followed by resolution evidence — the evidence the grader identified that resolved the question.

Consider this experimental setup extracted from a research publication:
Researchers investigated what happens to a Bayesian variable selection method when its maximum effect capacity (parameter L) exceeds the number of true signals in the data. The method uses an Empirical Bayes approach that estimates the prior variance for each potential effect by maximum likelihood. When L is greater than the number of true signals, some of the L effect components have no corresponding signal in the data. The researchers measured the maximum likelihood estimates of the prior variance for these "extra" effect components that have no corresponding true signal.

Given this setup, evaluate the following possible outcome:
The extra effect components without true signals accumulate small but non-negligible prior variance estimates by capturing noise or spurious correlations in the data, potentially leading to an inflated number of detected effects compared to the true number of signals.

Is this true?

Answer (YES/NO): NO